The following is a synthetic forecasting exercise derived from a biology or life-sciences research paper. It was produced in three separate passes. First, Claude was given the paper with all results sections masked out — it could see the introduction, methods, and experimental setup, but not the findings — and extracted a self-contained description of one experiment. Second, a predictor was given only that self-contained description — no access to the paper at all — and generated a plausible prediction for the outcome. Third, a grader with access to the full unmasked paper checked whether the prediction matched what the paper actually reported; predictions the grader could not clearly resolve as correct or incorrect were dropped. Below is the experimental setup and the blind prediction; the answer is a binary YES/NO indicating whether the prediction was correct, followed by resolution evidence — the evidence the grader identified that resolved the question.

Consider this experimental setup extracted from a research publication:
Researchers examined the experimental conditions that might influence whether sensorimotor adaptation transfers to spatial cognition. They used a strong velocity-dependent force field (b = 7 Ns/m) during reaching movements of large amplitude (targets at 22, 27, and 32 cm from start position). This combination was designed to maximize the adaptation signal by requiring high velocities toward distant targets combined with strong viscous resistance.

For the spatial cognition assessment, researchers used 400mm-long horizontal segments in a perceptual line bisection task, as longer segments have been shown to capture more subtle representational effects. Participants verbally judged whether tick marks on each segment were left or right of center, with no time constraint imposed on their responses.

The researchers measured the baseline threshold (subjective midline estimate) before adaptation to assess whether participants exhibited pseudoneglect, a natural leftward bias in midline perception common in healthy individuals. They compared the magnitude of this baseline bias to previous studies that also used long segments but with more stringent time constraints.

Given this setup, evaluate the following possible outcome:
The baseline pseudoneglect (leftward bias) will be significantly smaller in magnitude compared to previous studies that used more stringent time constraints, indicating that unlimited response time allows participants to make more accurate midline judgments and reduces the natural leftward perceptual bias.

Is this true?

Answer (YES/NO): YES